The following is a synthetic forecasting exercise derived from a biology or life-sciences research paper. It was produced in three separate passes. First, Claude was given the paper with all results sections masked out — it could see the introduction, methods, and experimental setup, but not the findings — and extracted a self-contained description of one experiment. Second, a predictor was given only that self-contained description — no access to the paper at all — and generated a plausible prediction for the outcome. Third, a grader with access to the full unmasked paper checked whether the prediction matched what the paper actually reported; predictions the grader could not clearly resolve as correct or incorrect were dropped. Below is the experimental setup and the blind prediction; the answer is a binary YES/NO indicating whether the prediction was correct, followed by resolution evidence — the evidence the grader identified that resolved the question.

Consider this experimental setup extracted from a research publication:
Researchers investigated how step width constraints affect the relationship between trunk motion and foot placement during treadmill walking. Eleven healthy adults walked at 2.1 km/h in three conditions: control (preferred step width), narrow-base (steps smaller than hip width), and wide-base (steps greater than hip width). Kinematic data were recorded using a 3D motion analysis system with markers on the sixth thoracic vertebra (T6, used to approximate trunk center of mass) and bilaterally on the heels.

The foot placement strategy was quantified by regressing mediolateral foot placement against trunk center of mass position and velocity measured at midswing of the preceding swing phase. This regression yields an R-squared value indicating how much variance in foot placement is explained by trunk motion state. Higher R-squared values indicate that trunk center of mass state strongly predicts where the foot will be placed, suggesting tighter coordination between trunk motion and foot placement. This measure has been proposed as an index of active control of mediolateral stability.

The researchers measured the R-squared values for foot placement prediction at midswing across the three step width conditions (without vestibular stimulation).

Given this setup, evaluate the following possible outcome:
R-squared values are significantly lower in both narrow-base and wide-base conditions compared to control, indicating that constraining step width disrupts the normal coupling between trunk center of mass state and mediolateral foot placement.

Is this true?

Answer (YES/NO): NO